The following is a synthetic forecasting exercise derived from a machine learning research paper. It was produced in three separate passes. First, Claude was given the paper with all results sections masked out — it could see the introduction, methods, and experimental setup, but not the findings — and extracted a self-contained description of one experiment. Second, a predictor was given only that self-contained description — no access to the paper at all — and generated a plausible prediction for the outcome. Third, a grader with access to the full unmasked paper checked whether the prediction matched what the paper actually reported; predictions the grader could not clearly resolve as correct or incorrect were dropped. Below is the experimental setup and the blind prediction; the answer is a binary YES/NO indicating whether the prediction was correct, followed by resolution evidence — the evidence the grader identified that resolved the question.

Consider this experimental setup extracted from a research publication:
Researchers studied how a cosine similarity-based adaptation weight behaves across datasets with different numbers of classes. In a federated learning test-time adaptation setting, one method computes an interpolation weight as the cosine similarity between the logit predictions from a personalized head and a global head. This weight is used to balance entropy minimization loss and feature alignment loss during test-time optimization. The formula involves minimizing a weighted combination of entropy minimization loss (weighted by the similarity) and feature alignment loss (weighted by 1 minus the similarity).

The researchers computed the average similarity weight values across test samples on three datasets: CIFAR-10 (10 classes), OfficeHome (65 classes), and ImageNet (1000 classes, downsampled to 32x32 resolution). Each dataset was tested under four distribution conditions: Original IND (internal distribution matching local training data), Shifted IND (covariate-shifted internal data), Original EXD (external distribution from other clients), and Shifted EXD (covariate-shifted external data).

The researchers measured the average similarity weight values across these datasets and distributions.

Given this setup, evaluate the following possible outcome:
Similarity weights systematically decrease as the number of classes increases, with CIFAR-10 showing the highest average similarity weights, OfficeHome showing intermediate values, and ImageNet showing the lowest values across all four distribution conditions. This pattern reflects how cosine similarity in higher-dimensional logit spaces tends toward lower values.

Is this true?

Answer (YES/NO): YES